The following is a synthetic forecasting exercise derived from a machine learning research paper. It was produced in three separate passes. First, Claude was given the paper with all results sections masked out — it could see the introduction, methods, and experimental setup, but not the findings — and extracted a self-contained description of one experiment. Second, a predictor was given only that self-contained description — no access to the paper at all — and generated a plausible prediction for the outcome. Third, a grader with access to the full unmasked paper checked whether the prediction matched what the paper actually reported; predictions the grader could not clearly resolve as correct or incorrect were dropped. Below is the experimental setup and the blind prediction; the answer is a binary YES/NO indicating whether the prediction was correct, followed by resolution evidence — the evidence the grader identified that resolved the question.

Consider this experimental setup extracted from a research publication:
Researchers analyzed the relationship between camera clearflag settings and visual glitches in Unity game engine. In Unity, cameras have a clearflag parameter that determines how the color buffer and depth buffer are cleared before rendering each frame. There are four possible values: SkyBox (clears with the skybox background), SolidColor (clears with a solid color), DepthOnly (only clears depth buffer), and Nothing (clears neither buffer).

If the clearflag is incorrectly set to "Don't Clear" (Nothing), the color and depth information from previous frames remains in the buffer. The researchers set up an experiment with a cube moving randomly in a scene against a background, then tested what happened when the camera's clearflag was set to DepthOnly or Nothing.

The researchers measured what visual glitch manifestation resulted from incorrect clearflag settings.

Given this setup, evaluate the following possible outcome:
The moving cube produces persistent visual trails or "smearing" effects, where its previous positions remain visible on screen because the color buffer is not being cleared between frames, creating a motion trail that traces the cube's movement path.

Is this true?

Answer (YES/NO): NO